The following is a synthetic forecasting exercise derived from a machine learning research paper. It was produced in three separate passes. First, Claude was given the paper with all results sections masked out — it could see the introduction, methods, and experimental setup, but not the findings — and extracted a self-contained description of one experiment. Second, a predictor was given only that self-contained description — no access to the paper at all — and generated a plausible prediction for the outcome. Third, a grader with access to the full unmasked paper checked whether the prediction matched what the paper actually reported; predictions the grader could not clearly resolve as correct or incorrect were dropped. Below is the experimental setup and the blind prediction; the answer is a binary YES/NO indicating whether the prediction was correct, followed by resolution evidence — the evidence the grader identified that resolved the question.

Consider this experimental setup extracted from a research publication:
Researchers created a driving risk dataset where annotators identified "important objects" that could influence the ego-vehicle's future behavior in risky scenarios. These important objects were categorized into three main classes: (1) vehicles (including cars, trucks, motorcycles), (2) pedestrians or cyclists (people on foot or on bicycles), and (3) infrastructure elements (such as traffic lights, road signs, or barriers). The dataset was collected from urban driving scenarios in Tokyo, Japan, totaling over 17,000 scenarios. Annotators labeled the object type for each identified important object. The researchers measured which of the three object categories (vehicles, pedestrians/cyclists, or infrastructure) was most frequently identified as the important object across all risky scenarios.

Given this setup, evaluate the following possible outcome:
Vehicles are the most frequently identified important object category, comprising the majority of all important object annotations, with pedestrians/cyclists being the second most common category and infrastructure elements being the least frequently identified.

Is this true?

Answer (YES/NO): YES